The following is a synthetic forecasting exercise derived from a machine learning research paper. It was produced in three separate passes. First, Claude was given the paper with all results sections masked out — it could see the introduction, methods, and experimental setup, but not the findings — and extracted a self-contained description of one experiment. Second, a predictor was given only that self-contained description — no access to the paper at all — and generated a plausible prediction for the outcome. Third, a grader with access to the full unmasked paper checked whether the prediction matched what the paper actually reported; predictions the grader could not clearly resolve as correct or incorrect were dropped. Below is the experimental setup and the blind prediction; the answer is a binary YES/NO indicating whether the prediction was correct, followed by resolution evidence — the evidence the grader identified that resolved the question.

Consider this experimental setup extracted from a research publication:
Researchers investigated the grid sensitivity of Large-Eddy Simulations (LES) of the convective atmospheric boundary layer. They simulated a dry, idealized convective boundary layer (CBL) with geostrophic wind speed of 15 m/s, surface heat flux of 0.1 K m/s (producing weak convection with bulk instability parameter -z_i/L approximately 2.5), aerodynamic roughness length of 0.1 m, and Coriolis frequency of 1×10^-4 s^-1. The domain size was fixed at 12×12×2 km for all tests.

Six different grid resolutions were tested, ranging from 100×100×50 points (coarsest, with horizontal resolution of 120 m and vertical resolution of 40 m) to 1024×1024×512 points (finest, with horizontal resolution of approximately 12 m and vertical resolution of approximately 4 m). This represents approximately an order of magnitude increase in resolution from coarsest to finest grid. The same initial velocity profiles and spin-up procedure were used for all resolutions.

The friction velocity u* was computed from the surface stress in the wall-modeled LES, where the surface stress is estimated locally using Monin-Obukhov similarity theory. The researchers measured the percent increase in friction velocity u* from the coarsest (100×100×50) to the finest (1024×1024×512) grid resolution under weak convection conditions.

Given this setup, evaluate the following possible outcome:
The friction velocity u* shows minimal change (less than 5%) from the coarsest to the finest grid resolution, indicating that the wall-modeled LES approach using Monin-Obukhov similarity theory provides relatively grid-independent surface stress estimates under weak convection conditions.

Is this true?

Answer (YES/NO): NO